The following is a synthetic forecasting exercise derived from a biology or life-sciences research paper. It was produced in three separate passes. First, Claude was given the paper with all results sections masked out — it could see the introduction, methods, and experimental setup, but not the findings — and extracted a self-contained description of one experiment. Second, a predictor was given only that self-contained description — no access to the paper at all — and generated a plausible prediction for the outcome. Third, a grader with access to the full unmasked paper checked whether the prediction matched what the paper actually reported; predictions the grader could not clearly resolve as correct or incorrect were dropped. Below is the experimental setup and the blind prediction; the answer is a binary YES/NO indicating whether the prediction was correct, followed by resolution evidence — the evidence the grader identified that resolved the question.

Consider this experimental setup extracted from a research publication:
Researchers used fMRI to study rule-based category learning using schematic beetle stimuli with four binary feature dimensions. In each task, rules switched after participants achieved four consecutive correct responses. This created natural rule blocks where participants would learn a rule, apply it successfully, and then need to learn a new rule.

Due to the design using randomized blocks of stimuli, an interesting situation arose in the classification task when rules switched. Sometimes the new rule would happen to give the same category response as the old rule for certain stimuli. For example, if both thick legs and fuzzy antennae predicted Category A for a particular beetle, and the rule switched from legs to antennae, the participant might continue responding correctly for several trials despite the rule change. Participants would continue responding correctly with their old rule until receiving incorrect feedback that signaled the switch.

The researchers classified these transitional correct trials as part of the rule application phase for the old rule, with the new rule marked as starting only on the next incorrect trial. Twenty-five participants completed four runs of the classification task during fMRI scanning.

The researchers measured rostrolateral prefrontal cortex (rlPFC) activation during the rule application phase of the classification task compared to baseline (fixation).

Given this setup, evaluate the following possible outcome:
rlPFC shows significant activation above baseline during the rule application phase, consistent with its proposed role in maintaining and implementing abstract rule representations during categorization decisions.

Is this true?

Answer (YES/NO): YES